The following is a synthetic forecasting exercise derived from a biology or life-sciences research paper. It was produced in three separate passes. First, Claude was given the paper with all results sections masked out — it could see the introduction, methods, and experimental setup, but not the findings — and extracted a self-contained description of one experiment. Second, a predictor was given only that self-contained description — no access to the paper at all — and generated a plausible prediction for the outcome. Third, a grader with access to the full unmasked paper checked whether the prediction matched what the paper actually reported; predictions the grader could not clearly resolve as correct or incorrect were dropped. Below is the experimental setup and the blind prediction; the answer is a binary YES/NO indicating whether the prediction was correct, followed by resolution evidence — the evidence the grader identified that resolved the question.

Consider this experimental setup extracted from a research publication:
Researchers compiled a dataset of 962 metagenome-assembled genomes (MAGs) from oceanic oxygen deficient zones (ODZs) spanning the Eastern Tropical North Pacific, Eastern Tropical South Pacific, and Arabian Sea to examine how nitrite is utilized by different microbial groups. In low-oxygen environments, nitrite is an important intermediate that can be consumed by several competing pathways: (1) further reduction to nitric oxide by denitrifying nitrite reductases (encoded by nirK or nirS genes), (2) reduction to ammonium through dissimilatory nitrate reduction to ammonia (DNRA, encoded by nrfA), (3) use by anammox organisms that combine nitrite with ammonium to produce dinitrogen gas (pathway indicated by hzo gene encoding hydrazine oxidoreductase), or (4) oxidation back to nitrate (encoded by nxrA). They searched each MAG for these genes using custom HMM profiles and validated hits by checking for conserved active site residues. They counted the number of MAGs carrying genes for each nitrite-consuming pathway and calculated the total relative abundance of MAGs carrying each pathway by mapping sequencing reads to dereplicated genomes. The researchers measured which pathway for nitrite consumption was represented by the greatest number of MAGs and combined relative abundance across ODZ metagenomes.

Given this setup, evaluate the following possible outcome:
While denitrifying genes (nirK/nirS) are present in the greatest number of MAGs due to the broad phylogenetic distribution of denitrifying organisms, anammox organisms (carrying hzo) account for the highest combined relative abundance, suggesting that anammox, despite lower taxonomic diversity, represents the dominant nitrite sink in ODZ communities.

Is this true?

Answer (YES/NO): NO